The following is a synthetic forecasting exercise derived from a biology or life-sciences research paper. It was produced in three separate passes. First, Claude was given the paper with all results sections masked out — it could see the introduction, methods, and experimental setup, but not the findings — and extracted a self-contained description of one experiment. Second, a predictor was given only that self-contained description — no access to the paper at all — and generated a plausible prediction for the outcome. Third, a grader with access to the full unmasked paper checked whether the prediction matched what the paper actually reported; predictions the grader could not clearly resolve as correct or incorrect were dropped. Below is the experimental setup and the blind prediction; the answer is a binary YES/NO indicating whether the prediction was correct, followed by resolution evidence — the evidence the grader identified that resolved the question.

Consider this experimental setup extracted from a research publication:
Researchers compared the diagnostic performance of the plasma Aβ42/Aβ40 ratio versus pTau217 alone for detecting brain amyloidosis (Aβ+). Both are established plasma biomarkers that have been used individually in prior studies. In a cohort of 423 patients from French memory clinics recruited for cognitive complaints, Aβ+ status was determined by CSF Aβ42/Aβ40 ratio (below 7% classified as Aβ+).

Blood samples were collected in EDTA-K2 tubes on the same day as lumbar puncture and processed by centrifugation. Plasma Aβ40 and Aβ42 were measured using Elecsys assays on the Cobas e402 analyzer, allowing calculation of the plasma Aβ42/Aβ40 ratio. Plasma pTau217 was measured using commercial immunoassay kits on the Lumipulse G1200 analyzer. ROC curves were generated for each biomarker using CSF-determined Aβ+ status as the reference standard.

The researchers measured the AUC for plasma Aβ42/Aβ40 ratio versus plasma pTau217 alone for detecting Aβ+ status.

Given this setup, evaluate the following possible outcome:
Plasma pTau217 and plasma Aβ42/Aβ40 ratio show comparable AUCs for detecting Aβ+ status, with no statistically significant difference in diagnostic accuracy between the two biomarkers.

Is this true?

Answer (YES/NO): NO